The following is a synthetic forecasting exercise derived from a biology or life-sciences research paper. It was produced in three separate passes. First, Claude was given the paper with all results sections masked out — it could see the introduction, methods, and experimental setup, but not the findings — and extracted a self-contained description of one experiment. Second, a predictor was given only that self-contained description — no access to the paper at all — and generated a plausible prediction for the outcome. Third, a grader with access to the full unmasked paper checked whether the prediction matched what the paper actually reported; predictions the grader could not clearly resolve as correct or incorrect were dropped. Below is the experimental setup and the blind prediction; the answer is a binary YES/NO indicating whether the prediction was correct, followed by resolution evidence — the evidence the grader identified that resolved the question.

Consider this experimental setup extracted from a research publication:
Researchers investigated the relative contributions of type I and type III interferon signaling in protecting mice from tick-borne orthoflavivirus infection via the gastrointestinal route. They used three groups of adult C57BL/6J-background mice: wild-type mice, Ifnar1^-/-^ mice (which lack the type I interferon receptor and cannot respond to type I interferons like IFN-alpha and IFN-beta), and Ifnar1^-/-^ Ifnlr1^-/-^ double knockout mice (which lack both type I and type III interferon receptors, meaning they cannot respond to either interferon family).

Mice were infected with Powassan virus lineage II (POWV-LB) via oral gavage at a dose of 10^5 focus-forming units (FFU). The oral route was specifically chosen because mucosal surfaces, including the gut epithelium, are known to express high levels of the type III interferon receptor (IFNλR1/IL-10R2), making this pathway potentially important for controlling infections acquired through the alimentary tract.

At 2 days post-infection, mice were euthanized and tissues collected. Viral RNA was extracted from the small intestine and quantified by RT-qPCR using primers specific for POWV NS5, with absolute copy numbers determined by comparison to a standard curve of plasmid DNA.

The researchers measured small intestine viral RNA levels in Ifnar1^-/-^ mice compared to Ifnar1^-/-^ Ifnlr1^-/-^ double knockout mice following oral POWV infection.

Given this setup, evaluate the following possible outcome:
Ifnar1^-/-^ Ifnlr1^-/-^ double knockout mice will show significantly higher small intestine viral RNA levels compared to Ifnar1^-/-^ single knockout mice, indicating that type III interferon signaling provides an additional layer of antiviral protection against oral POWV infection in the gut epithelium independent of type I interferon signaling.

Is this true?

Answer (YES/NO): NO